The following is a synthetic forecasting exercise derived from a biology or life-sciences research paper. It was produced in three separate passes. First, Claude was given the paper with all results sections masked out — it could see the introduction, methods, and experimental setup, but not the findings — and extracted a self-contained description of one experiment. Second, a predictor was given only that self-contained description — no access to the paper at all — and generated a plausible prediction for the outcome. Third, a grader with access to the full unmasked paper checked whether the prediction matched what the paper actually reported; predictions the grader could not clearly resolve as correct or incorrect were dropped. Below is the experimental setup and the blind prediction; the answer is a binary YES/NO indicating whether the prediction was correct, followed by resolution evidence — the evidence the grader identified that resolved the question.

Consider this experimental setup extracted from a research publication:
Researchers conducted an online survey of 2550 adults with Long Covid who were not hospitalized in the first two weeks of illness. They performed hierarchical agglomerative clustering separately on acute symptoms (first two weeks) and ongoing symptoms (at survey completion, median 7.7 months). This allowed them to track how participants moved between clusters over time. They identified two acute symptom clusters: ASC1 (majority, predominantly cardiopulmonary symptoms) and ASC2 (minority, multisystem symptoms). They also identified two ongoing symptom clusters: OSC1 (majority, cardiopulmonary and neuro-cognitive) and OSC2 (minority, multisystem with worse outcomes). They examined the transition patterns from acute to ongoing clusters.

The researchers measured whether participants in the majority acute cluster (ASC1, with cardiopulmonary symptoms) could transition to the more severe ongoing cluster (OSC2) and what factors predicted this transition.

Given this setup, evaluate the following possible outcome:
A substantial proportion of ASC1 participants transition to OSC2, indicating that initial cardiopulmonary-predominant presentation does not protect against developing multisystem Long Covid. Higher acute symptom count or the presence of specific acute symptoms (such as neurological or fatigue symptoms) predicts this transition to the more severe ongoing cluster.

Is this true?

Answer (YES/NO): NO